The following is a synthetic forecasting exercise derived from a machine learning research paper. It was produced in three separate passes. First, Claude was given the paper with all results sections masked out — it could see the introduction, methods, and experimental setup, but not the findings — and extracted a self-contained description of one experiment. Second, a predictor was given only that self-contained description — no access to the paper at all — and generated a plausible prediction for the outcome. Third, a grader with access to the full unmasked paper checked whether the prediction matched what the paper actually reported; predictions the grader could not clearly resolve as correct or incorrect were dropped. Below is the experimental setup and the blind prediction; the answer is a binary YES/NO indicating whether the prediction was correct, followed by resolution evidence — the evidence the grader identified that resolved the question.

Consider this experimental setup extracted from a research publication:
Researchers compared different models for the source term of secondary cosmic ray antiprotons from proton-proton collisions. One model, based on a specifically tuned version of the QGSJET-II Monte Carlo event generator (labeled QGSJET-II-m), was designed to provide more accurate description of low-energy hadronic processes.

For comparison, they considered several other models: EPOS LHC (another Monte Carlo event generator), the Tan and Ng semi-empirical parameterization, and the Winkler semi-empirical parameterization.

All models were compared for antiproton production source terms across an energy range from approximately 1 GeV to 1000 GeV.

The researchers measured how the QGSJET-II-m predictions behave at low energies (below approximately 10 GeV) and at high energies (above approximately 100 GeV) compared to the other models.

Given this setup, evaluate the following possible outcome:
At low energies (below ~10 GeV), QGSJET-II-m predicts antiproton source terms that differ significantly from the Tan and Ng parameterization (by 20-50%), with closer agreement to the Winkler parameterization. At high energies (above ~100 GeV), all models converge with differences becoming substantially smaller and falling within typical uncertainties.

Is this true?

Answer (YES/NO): NO